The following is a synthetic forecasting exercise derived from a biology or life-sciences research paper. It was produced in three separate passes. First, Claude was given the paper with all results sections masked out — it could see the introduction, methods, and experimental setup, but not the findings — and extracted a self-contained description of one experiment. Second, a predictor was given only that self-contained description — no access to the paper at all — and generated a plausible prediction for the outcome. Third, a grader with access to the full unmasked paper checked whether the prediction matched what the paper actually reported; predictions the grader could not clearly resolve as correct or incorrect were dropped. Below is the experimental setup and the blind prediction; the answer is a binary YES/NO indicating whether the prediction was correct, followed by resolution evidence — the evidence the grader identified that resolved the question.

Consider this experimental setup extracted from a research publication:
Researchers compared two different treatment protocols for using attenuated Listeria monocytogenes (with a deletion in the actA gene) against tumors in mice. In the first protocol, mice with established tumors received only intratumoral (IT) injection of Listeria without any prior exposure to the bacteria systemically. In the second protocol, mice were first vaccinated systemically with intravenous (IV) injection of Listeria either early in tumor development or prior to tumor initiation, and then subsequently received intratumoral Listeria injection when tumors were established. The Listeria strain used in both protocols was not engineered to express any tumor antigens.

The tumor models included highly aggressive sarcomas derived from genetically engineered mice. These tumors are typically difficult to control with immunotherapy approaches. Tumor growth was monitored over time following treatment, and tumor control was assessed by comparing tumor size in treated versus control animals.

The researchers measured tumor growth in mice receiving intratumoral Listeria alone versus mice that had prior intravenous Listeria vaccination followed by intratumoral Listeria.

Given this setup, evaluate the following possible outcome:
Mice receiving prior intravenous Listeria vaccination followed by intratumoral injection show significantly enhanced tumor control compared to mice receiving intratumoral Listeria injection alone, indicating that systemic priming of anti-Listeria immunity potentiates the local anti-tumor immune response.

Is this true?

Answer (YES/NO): YES